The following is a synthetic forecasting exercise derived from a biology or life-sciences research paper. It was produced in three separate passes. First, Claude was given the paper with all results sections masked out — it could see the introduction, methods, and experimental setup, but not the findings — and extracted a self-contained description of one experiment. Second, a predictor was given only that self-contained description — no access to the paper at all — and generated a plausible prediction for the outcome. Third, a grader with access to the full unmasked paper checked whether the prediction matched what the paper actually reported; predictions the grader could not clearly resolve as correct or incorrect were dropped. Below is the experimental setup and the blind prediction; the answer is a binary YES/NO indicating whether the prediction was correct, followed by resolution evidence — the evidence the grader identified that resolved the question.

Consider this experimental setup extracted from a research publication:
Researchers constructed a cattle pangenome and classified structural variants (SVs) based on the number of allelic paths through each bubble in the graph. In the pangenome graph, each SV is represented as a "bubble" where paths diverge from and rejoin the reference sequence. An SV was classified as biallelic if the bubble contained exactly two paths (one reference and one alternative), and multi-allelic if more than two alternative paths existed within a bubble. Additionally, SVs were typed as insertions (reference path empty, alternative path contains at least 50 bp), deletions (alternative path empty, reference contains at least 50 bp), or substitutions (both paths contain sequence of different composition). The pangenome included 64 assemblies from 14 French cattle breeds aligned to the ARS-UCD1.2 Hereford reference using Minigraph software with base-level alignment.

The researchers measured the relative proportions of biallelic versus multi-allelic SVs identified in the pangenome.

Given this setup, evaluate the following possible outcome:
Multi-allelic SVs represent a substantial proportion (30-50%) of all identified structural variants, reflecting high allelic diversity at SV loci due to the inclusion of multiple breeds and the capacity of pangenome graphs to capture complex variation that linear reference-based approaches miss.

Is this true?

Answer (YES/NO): NO